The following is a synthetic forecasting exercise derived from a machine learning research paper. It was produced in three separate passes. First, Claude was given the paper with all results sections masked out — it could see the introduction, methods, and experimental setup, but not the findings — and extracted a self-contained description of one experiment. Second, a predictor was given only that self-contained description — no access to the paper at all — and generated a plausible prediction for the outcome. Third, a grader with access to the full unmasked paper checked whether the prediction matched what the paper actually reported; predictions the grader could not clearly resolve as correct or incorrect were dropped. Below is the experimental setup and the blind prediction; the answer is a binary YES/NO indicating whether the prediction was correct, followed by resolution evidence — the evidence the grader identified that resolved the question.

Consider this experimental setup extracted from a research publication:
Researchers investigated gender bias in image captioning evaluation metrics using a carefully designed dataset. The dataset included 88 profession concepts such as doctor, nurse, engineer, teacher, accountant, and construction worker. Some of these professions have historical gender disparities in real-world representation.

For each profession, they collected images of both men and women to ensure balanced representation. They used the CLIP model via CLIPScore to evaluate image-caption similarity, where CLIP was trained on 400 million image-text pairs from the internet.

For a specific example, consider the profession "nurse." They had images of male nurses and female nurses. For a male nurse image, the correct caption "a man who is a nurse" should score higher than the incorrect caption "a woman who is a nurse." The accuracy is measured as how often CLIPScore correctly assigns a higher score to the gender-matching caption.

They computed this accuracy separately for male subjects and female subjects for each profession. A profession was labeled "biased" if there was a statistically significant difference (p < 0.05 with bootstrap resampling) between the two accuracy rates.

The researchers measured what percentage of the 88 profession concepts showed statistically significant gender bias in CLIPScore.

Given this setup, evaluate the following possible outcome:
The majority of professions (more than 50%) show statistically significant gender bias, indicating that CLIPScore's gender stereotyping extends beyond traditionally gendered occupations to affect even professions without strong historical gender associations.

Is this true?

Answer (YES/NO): YES